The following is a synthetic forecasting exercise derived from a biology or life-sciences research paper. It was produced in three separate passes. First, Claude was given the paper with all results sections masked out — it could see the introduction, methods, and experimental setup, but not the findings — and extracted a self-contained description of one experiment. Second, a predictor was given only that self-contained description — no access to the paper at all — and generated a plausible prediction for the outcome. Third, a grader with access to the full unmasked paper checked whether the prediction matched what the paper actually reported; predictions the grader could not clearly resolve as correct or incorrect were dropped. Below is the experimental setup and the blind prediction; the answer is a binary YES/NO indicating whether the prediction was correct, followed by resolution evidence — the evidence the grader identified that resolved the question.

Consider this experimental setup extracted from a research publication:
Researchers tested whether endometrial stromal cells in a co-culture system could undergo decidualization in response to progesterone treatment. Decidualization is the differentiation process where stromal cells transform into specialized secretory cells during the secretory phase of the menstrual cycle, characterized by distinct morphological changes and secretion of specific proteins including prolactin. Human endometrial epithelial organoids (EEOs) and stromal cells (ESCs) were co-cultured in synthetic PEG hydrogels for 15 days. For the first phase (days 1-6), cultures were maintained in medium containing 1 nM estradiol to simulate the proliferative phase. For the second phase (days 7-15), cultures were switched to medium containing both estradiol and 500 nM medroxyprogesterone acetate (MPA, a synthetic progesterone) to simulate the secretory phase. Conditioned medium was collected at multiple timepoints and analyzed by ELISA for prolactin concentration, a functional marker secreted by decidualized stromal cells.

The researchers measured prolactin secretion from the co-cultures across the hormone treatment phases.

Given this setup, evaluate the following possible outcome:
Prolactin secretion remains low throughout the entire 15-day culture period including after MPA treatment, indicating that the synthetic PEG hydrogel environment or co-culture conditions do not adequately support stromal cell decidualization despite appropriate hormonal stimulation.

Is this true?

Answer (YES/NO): NO